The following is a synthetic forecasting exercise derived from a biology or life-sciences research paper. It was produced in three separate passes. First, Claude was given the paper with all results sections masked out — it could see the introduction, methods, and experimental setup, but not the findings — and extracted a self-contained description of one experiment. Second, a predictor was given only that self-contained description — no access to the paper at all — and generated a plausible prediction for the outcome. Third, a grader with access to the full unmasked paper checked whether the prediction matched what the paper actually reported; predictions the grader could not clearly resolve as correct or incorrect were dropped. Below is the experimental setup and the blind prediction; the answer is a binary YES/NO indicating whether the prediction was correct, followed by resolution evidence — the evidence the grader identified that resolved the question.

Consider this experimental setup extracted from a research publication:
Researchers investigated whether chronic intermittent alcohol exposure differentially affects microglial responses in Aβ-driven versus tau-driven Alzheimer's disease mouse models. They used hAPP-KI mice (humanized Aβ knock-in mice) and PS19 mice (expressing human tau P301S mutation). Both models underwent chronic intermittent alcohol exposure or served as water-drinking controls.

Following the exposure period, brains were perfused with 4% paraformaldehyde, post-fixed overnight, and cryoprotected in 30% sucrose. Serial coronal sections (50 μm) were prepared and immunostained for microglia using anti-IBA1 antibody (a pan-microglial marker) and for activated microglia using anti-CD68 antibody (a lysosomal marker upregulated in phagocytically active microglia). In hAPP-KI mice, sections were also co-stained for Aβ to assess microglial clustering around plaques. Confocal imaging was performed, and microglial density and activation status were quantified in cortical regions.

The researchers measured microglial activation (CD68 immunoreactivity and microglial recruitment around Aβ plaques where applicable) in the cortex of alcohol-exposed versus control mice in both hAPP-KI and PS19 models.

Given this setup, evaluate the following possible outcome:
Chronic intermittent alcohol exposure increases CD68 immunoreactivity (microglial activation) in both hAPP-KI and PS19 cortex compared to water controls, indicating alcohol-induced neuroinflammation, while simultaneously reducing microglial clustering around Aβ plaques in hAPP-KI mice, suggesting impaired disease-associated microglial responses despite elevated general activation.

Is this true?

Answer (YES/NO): NO